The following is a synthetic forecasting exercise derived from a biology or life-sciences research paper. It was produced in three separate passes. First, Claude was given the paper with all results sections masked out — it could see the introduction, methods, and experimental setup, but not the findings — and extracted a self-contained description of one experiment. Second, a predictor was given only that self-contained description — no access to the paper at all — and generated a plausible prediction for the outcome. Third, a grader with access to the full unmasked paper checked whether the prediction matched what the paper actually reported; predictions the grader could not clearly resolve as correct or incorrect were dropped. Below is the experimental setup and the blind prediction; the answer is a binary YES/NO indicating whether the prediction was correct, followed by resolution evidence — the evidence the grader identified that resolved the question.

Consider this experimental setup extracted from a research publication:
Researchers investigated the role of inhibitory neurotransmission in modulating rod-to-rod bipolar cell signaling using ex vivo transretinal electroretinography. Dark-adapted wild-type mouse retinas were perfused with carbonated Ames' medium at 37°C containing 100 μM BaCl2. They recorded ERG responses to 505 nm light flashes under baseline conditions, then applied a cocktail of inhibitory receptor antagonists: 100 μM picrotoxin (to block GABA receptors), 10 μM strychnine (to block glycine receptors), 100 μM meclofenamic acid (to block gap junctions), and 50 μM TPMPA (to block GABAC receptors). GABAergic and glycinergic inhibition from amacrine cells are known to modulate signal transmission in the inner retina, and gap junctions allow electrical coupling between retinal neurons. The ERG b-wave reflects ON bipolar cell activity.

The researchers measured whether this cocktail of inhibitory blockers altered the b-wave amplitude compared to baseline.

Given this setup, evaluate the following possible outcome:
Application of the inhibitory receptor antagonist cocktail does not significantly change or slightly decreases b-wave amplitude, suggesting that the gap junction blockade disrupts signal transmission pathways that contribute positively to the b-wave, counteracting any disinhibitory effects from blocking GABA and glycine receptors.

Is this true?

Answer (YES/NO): NO